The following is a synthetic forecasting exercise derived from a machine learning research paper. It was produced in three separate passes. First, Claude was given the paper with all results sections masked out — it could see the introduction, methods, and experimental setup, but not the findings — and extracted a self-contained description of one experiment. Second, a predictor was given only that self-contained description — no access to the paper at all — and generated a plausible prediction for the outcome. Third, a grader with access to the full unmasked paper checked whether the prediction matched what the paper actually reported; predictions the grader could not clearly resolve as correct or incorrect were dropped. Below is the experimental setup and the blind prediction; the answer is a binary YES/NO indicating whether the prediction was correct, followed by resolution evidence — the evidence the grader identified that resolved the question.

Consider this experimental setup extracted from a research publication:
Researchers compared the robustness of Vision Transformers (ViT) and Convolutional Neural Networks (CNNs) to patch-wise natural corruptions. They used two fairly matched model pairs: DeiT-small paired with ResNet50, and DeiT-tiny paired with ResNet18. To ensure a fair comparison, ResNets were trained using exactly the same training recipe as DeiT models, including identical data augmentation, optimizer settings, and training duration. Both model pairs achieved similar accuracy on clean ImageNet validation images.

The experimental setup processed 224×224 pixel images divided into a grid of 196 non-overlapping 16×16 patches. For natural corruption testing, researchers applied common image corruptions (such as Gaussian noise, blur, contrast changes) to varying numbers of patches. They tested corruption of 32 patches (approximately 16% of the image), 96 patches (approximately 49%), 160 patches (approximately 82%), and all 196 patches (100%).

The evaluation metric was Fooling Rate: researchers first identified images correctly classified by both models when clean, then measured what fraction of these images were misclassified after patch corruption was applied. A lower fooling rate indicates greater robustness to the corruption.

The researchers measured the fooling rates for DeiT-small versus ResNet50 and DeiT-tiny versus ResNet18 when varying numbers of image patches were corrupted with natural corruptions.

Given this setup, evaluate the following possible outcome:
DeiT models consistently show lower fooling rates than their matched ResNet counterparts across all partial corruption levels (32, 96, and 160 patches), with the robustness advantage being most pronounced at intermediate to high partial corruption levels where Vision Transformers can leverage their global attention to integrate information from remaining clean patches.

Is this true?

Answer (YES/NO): YES